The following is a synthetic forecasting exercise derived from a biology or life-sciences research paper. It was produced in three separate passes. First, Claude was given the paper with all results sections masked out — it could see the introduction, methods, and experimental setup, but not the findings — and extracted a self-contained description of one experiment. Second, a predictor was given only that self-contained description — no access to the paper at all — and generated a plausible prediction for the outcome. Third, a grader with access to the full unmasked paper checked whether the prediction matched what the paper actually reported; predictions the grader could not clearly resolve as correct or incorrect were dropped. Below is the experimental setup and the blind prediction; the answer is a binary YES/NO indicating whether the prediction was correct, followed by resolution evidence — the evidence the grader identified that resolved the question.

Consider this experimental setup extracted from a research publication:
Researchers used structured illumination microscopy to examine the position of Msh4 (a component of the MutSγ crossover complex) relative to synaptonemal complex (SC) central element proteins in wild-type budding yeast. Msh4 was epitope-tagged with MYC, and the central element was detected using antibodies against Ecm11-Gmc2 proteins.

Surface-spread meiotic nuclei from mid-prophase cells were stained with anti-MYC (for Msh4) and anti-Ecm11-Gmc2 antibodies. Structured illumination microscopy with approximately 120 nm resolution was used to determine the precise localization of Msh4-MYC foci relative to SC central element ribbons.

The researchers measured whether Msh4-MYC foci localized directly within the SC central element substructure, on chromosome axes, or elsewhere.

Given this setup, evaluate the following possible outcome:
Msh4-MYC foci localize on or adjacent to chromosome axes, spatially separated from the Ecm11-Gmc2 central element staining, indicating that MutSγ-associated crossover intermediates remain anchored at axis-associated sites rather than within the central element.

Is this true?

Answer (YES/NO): NO